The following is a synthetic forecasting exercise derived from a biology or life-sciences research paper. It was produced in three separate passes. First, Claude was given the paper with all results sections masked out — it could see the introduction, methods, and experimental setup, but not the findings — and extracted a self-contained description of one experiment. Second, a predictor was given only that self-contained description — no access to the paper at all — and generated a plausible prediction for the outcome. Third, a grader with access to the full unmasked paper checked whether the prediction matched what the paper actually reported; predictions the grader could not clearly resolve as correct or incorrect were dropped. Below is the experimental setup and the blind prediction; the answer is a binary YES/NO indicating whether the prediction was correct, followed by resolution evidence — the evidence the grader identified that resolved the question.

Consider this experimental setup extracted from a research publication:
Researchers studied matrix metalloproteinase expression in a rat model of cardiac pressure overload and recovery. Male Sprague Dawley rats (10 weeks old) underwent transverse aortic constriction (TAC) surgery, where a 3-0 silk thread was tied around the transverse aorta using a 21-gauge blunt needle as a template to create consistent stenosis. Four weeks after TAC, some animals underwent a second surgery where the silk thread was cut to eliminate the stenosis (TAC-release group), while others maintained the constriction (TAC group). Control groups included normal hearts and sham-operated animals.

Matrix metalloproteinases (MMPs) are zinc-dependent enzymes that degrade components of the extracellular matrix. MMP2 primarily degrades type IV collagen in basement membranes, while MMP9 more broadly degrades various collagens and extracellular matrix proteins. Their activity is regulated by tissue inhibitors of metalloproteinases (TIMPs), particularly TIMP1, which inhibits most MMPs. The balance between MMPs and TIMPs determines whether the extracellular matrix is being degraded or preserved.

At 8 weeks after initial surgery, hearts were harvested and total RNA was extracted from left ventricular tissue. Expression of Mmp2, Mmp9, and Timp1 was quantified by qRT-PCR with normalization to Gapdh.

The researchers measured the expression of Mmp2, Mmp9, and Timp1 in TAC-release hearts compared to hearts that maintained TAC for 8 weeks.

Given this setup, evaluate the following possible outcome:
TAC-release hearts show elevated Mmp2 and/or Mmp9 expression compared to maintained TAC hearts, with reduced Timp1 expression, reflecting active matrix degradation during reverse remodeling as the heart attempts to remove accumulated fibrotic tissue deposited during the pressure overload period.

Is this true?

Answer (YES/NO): NO